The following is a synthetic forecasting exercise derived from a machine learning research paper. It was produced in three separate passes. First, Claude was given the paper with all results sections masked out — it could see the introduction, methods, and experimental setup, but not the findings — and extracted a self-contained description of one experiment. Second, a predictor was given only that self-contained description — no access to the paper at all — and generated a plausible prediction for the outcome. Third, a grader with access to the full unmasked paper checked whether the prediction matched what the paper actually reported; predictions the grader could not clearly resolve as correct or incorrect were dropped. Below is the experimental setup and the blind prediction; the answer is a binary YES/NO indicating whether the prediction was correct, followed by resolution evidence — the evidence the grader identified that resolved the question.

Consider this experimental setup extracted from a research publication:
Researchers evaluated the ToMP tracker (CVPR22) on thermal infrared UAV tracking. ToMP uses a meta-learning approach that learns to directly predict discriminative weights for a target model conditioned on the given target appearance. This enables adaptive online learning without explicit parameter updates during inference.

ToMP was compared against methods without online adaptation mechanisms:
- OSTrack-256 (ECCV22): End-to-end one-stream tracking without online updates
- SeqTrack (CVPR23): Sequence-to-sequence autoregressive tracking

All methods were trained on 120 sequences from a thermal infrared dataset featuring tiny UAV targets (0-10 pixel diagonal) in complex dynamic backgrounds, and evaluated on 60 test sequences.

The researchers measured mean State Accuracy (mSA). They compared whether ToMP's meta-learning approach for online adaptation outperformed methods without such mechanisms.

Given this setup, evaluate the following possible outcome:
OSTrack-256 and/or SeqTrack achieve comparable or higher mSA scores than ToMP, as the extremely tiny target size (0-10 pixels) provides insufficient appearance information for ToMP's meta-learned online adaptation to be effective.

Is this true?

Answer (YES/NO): YES